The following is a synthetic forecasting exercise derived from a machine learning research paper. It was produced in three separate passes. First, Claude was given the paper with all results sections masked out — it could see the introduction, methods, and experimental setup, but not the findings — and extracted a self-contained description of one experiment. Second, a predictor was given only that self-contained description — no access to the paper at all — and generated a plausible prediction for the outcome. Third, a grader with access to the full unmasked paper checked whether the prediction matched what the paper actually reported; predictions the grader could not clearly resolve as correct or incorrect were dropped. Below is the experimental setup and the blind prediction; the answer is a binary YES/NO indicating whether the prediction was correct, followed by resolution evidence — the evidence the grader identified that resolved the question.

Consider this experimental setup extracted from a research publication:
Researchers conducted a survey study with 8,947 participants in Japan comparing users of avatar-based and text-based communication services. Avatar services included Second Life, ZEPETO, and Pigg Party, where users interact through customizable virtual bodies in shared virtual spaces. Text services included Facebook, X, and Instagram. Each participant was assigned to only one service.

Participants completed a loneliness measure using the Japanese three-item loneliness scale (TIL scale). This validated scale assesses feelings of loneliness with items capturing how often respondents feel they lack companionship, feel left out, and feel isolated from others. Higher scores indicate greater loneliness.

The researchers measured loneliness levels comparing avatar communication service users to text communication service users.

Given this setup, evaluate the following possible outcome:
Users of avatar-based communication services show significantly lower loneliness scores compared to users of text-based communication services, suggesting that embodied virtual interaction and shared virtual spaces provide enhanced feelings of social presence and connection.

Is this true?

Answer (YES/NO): NO